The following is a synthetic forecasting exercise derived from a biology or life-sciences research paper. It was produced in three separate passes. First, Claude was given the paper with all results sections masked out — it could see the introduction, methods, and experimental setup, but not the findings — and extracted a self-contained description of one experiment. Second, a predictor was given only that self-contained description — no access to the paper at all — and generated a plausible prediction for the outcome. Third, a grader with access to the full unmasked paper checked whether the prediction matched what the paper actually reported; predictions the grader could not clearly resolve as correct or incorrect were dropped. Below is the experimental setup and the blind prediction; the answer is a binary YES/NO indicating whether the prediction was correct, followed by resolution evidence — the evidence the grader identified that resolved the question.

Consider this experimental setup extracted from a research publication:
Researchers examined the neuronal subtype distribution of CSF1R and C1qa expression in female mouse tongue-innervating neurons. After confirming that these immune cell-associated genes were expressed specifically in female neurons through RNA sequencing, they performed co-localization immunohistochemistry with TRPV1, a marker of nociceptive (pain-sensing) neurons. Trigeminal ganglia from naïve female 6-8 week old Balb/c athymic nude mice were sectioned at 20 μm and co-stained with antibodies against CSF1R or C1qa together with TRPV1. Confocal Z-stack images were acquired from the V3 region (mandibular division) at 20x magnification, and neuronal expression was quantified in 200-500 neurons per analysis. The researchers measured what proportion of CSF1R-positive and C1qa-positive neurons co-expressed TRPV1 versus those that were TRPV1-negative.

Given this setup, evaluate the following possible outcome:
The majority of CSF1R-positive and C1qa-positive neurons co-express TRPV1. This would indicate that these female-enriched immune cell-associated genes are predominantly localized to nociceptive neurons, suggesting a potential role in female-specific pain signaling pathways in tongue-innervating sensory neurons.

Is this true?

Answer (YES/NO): NO